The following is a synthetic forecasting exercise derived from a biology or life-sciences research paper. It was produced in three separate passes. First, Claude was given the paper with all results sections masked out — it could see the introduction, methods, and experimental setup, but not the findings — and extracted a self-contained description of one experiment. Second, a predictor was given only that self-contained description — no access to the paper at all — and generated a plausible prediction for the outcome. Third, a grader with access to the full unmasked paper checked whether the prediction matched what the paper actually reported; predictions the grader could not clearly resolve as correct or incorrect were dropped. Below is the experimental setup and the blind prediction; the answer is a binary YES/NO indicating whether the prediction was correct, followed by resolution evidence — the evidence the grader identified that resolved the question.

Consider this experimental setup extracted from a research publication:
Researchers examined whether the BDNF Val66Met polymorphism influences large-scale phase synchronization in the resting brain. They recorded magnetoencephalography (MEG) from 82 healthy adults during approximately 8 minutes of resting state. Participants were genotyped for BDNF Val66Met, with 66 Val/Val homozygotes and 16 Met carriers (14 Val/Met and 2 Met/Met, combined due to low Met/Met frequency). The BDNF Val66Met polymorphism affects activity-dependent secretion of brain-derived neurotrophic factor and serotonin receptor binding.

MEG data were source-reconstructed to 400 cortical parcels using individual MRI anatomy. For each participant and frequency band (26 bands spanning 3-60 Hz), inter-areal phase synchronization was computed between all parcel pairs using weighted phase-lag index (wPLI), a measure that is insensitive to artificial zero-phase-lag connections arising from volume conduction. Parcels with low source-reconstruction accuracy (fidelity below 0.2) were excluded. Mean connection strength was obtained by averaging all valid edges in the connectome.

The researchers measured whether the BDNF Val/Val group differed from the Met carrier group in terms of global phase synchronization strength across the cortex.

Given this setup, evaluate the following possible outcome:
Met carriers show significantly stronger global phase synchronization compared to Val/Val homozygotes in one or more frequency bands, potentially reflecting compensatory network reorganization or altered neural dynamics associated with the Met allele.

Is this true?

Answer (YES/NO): NO